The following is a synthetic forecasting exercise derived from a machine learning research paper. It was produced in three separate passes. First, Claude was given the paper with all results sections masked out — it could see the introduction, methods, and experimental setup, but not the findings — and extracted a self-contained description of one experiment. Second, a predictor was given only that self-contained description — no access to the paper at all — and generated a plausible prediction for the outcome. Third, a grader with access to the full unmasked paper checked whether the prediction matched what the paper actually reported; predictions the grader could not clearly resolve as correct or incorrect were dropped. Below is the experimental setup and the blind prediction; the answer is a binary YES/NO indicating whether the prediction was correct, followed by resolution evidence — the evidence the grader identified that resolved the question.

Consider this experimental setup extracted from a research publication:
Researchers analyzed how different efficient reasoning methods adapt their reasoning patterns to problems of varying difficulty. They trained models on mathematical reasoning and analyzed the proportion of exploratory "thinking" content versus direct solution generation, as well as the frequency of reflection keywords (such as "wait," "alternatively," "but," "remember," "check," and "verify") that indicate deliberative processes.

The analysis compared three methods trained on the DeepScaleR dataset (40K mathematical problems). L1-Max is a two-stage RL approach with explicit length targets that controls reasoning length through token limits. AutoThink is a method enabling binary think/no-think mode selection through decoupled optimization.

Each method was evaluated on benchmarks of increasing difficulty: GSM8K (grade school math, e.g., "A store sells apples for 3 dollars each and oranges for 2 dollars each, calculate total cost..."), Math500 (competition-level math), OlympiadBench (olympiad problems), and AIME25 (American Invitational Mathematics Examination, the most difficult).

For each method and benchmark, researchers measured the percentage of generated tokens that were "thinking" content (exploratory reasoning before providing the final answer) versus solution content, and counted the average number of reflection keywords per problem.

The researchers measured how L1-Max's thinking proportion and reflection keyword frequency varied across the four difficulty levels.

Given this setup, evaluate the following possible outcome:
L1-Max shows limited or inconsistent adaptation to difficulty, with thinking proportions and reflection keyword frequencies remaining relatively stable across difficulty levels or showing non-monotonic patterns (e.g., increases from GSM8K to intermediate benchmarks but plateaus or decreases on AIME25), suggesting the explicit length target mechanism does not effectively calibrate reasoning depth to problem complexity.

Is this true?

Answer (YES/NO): YES